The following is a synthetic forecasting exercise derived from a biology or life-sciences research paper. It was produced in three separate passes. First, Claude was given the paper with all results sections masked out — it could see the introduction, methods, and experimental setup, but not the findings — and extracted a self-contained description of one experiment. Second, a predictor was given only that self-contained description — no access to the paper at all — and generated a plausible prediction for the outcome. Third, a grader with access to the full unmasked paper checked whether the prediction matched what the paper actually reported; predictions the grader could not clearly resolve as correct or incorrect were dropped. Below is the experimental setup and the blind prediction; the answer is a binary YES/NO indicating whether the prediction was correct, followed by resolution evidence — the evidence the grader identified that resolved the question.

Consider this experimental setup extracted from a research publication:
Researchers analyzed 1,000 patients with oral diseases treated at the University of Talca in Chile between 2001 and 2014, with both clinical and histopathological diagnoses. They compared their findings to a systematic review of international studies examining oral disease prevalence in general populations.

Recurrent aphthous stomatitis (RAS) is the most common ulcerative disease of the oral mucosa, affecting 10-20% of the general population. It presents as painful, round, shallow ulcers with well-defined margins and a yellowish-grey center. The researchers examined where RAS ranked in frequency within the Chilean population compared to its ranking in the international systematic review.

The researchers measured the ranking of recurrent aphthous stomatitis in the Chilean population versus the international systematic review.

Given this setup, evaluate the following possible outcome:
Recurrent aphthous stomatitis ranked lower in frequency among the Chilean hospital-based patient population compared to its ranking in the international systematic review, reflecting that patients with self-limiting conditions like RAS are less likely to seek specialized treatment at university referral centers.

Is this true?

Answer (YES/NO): YES